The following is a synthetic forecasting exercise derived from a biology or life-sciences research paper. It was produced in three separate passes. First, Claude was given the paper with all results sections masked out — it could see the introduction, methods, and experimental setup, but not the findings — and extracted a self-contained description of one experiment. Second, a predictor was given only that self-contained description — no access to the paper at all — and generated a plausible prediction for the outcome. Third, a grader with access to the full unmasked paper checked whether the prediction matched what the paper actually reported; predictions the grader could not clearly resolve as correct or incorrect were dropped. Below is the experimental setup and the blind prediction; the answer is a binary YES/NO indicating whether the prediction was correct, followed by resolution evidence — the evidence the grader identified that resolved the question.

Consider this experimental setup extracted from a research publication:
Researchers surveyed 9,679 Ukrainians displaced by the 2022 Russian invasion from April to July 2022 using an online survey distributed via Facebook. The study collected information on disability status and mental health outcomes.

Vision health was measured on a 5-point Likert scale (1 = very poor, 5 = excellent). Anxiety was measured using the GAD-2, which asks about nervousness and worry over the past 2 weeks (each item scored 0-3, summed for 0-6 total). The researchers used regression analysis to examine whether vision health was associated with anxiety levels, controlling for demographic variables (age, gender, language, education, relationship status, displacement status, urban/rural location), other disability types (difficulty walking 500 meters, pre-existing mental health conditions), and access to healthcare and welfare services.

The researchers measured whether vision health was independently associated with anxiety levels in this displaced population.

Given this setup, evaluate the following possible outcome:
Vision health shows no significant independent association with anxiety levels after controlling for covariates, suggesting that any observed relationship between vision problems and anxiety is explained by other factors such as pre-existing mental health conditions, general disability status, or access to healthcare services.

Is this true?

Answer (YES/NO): NO